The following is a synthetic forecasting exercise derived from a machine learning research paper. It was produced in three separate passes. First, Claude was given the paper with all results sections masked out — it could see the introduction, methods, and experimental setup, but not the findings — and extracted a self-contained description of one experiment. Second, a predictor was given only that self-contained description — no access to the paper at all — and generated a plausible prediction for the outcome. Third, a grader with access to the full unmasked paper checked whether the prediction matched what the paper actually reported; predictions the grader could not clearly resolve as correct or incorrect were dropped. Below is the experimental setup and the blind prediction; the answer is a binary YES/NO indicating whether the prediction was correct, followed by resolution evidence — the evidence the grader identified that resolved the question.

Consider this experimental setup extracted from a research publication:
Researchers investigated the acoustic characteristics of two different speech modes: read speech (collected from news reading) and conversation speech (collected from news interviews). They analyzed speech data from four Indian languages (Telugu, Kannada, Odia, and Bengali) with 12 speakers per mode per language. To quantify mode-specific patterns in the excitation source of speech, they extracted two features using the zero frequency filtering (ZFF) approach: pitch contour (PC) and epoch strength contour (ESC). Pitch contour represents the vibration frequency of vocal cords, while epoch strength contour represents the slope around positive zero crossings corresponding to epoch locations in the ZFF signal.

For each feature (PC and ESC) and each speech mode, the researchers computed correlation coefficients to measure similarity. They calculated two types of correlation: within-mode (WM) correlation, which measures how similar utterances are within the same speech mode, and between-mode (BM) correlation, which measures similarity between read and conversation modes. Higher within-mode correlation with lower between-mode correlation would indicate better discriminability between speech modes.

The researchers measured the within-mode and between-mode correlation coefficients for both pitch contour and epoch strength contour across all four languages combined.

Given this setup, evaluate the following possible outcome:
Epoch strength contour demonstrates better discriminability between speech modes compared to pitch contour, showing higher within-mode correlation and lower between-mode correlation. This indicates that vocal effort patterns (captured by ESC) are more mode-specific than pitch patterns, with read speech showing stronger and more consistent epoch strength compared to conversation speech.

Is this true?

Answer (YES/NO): YES